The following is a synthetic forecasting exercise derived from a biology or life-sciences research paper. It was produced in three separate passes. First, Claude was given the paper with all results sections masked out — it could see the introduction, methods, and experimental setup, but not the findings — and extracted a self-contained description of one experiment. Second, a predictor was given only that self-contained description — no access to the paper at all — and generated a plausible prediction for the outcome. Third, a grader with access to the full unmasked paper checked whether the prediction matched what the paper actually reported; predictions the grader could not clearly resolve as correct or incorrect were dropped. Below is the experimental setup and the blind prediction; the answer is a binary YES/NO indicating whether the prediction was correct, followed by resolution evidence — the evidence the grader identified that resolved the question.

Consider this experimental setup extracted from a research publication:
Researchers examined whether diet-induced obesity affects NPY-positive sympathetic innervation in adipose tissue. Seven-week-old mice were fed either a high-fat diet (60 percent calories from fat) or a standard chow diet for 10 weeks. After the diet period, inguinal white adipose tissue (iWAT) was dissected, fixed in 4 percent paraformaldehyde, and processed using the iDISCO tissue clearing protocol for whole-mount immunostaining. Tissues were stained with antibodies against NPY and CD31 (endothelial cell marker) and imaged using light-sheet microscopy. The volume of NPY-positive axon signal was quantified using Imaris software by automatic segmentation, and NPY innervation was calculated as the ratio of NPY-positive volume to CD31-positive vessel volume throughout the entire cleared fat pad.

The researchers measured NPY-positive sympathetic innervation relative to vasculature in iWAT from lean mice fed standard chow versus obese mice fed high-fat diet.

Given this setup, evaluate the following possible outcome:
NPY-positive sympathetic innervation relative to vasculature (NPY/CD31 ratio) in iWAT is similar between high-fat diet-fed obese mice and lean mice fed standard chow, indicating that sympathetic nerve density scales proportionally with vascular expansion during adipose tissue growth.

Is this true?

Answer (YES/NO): NO